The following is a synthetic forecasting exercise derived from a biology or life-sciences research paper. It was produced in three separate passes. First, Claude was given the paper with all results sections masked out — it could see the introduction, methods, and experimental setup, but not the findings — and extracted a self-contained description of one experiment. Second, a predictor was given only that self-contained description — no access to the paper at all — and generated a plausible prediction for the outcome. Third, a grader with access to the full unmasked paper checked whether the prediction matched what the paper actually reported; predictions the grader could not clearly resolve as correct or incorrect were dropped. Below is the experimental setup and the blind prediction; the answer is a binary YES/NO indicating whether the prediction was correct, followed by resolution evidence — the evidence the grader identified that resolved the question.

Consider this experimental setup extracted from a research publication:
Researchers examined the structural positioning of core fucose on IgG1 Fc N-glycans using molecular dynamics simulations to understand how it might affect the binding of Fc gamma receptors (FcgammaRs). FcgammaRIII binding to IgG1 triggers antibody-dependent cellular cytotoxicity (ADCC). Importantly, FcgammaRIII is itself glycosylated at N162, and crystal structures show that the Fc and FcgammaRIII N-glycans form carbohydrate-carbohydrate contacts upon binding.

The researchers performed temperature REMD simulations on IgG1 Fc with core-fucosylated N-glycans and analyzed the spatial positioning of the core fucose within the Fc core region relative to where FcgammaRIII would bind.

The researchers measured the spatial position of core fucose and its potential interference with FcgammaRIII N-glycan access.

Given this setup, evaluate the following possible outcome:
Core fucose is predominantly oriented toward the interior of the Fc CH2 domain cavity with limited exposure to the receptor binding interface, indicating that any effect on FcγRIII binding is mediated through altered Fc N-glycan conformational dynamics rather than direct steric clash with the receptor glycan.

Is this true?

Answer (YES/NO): NO